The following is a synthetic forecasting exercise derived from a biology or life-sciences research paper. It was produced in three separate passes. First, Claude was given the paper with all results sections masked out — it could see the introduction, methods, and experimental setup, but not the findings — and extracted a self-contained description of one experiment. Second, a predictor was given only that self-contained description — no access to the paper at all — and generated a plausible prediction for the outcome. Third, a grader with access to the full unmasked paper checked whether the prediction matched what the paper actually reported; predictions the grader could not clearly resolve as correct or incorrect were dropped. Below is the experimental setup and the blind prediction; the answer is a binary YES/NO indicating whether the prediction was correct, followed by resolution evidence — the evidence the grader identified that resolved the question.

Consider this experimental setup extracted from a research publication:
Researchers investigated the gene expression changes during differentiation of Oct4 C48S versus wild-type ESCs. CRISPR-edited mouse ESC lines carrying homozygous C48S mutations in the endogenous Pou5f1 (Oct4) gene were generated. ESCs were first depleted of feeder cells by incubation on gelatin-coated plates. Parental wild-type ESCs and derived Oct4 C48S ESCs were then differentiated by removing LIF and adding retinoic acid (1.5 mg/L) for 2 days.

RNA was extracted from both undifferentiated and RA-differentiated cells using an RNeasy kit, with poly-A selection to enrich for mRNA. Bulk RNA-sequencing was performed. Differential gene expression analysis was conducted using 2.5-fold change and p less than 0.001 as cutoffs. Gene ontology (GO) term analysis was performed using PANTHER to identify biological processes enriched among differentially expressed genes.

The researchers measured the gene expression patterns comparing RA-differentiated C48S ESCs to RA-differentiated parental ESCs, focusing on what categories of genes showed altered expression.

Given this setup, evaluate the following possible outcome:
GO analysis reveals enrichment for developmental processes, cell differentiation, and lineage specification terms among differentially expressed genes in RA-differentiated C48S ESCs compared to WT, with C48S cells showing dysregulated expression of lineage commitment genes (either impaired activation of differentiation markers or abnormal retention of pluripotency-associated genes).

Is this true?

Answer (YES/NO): NO